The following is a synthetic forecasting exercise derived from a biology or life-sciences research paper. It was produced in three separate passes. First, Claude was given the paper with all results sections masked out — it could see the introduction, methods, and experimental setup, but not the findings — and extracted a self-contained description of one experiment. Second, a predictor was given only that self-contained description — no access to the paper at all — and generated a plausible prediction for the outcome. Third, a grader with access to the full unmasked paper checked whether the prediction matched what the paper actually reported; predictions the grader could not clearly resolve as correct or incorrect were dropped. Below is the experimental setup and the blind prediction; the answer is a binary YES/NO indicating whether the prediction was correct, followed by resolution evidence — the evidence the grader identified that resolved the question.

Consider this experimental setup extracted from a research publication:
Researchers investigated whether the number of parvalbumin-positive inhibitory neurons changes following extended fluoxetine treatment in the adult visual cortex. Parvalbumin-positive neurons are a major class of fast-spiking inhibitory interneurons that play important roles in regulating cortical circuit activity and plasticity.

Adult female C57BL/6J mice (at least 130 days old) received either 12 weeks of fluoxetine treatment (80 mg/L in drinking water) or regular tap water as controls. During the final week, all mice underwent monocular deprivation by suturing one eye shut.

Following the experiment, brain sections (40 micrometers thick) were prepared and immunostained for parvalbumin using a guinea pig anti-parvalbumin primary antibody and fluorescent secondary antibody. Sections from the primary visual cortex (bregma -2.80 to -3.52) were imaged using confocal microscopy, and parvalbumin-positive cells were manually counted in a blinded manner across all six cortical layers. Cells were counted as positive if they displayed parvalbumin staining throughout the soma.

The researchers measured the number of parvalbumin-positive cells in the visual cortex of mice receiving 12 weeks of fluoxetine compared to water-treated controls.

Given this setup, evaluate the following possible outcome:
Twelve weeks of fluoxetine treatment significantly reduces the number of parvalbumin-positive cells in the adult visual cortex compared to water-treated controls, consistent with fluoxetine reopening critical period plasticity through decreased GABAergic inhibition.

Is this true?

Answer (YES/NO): NO